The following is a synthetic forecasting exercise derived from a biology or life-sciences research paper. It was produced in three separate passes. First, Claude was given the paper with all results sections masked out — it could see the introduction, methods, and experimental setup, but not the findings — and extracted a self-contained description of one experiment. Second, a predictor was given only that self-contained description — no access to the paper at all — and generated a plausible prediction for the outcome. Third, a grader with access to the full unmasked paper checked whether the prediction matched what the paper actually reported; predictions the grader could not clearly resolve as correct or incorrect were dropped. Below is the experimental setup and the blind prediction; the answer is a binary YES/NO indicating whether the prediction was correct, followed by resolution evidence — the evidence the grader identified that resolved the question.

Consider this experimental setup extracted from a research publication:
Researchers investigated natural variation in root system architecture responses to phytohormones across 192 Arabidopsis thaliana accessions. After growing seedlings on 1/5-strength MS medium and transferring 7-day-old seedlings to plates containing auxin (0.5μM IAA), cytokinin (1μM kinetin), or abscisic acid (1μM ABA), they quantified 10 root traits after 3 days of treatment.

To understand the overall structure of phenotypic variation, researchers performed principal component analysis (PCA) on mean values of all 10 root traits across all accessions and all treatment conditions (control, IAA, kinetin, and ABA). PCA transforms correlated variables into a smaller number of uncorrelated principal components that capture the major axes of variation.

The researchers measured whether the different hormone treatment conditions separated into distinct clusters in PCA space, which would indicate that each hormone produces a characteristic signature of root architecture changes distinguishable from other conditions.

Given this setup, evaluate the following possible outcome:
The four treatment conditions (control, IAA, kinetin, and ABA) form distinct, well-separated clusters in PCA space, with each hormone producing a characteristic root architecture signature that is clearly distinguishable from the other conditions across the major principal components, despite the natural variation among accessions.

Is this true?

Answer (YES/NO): NO